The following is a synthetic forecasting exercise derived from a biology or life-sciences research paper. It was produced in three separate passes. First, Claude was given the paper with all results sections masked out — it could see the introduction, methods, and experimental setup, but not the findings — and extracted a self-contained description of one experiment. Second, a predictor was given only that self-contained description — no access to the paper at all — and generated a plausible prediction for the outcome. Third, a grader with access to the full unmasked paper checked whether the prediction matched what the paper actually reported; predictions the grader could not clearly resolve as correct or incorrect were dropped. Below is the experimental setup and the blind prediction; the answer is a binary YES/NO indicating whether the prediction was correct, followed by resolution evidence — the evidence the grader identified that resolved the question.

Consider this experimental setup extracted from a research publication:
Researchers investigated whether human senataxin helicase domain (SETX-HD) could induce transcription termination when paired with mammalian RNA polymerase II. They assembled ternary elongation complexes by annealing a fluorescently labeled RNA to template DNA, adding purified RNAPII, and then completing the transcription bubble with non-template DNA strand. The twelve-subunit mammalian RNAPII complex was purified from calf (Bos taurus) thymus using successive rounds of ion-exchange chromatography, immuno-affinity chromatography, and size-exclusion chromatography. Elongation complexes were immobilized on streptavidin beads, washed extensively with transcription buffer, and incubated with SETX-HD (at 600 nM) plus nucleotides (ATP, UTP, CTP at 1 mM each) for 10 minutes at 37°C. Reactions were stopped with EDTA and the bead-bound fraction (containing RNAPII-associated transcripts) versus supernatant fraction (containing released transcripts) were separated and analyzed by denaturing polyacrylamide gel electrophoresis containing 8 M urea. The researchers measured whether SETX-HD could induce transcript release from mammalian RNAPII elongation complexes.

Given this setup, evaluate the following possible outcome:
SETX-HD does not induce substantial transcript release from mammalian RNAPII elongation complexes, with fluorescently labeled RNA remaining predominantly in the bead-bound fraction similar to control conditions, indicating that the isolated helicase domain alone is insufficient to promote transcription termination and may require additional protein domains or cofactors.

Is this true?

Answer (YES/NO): NO